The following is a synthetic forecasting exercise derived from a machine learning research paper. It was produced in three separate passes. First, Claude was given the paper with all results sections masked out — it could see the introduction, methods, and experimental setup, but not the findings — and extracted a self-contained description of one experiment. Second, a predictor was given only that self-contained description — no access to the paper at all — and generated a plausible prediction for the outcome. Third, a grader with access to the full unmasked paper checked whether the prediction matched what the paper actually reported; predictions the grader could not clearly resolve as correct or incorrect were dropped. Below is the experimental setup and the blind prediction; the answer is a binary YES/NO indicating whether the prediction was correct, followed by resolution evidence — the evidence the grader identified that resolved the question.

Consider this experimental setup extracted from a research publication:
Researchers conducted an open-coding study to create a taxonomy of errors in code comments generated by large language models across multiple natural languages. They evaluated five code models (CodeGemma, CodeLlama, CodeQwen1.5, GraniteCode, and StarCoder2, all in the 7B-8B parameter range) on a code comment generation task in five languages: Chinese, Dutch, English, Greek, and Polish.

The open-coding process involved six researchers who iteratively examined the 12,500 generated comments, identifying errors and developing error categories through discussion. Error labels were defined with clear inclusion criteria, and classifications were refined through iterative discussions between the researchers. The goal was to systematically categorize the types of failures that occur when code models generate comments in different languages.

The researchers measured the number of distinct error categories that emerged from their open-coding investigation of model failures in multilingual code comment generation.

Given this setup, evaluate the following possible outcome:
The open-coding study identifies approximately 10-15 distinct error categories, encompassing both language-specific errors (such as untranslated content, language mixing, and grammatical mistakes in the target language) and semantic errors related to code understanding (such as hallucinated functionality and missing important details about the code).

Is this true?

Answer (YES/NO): NO